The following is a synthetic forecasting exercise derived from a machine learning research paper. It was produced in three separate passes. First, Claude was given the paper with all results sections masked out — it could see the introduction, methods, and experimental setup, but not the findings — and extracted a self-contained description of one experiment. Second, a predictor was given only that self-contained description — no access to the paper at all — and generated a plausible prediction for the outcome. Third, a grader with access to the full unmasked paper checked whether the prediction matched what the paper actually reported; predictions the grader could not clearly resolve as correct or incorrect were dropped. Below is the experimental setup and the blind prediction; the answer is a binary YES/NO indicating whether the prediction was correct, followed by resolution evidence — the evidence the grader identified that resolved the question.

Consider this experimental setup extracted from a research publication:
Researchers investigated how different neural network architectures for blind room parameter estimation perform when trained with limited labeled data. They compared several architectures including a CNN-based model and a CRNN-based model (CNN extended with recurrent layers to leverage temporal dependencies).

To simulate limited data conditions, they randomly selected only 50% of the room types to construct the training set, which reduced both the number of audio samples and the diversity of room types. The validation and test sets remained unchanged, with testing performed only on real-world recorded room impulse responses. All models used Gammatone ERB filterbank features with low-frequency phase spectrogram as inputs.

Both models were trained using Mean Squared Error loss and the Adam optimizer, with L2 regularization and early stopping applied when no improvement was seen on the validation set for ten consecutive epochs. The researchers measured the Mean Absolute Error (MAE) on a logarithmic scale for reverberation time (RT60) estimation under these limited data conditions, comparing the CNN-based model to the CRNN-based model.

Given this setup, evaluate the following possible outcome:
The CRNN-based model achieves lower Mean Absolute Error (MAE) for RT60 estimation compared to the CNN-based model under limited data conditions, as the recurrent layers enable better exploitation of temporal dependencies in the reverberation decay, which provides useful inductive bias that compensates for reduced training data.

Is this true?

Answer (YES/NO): YES